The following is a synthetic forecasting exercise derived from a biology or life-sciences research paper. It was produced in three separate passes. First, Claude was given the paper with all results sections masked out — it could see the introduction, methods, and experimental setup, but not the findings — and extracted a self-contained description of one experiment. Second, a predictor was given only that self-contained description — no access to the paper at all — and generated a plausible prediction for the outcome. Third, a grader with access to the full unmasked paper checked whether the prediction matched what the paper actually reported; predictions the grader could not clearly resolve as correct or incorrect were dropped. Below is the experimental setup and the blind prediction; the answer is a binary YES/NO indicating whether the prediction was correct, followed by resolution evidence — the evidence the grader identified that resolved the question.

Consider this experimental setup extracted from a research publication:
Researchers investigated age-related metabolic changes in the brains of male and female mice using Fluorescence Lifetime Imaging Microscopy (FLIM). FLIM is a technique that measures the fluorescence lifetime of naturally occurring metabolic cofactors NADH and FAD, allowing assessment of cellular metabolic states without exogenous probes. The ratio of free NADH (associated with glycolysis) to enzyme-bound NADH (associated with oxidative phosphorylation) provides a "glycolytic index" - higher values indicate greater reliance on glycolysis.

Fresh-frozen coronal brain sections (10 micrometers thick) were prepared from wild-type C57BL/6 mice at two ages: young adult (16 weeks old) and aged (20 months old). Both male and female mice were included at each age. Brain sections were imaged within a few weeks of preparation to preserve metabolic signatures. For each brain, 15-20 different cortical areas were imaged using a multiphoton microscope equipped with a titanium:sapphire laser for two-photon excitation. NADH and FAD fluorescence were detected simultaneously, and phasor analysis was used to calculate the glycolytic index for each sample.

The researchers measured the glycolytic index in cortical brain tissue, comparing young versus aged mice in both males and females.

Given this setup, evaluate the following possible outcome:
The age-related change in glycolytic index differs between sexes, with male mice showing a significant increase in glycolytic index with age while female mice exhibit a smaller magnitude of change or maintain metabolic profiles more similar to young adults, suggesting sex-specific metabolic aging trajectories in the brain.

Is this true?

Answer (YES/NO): NO